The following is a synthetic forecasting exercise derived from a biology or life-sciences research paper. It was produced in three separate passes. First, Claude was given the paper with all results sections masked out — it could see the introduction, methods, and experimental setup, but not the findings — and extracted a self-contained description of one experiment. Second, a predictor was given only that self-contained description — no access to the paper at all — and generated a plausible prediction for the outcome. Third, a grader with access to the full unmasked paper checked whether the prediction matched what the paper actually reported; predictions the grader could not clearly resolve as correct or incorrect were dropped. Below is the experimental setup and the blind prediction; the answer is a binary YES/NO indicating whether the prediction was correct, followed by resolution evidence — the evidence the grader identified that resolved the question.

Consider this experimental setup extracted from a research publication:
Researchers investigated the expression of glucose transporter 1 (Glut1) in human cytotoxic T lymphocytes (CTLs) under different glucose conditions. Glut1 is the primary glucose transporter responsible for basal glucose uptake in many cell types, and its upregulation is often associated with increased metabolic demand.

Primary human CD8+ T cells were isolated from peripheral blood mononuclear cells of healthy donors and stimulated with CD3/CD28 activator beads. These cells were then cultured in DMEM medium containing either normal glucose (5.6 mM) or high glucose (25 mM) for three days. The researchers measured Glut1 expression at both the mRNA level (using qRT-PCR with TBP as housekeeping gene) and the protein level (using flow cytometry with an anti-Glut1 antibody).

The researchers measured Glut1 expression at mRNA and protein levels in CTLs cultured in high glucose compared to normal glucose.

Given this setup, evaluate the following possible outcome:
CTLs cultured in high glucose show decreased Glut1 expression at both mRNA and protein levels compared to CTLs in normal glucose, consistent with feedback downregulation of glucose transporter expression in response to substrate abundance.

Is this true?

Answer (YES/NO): NO